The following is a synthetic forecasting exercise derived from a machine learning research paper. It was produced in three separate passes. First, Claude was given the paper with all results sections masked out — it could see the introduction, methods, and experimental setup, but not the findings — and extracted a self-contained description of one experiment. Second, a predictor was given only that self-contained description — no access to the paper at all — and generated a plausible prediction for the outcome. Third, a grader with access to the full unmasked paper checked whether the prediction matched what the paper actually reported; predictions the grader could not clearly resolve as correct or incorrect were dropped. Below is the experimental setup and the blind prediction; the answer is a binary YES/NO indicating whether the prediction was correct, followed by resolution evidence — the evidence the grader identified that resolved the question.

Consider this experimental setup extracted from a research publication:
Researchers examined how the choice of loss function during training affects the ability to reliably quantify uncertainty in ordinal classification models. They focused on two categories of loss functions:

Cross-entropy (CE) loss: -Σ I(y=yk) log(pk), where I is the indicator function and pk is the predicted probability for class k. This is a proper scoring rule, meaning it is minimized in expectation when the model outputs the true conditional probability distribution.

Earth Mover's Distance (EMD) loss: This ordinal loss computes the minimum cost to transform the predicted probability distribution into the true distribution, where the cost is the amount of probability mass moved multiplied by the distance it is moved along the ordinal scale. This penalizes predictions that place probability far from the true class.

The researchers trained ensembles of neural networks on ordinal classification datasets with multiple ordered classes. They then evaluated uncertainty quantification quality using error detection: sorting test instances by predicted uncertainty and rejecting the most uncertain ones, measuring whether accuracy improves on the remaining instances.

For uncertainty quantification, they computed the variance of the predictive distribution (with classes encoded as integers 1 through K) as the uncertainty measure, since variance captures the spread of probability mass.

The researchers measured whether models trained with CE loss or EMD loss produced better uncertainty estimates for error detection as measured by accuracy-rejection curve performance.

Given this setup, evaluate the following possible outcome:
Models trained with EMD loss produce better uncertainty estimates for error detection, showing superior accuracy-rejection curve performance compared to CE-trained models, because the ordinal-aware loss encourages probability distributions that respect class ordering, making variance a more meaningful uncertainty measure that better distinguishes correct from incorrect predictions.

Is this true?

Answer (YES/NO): NO